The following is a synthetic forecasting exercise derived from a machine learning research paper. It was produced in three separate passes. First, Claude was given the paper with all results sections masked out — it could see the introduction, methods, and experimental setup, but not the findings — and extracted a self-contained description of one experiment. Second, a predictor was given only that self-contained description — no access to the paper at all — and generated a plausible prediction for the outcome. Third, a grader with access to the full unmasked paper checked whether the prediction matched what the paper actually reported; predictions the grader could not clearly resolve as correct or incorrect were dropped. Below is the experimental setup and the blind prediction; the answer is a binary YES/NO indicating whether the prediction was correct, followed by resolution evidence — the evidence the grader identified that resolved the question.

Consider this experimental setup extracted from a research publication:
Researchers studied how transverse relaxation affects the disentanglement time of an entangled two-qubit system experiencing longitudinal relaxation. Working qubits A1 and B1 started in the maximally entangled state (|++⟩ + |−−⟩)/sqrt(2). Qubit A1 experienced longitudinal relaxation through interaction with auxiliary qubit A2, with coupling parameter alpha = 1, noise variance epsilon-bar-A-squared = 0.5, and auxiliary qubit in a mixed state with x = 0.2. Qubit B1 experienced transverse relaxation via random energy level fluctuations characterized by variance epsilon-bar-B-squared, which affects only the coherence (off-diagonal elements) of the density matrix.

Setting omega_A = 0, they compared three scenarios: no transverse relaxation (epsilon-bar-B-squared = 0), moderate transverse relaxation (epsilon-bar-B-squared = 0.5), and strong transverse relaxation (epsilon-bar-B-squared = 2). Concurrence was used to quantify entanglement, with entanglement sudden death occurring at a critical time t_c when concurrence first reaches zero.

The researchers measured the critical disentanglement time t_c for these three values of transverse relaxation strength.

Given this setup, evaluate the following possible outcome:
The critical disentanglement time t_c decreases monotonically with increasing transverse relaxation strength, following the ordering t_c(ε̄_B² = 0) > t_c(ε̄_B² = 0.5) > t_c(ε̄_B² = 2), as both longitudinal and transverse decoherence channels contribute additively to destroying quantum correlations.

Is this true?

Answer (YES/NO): YES